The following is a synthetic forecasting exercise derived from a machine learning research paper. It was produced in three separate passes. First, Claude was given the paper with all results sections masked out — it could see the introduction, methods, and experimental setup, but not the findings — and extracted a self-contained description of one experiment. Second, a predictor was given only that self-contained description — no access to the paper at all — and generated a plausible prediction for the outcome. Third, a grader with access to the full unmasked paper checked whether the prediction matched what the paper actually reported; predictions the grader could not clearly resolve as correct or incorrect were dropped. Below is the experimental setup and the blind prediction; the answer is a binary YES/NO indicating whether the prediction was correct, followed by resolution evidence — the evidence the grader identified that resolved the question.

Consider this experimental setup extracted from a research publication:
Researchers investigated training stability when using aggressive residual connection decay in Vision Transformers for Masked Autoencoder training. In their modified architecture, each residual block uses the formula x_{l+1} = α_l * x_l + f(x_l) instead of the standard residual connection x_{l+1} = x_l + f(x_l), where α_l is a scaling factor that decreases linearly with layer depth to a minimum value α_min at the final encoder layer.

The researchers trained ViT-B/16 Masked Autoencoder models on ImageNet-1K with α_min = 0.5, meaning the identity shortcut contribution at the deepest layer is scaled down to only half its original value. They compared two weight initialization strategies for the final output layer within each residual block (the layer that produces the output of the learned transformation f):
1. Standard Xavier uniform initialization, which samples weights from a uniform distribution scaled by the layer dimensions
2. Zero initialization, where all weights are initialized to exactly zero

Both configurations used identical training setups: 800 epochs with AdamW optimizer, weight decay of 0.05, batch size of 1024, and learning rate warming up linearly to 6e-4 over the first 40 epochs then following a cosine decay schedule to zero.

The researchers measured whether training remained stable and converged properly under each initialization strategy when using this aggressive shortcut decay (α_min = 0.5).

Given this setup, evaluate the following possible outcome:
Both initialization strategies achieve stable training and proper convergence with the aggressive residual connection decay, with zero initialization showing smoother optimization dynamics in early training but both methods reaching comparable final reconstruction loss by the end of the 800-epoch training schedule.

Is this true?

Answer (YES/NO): NO